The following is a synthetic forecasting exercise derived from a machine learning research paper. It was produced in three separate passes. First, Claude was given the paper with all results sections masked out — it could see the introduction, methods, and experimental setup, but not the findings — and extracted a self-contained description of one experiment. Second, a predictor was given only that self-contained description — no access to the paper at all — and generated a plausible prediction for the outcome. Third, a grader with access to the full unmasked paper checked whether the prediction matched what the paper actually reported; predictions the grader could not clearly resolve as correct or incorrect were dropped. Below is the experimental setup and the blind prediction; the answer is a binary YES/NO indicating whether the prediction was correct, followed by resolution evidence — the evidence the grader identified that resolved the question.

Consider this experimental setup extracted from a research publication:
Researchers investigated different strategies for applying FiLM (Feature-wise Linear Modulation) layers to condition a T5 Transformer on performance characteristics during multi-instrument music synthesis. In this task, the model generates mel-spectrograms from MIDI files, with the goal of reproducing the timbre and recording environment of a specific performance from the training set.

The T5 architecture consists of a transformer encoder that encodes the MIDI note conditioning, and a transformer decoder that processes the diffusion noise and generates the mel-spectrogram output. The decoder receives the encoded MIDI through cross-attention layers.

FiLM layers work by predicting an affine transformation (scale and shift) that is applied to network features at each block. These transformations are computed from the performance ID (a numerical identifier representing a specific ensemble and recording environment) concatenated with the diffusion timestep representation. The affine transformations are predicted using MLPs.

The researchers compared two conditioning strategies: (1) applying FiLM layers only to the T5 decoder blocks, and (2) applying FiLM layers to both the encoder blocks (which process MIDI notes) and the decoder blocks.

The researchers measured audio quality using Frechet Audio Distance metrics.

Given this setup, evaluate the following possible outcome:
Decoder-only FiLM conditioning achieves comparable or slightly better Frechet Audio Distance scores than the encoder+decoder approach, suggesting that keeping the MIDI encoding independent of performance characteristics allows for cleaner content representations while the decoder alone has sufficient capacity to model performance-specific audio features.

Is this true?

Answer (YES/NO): NO